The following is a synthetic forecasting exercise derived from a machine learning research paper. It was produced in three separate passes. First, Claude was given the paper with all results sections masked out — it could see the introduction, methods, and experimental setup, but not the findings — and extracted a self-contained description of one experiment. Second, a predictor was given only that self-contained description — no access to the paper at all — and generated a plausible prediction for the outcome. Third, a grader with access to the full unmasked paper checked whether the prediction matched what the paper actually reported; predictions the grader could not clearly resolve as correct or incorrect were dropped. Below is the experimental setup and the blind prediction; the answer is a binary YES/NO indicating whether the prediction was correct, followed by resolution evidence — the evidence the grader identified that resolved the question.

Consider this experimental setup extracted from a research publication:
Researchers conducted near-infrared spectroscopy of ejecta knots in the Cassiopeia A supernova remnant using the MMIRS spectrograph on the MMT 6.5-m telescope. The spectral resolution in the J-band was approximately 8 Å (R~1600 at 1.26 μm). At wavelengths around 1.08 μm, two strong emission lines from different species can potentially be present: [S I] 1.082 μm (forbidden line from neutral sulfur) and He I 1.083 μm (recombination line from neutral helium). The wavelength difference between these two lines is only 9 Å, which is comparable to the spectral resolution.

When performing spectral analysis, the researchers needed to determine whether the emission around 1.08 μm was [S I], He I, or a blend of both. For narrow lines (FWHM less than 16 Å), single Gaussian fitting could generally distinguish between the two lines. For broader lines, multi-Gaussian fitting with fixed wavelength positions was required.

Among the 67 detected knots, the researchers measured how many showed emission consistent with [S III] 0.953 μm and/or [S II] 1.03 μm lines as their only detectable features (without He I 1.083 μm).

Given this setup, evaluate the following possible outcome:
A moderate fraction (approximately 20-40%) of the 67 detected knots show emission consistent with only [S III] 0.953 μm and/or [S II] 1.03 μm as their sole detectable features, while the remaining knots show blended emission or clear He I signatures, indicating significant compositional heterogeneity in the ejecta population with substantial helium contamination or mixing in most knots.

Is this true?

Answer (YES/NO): NO